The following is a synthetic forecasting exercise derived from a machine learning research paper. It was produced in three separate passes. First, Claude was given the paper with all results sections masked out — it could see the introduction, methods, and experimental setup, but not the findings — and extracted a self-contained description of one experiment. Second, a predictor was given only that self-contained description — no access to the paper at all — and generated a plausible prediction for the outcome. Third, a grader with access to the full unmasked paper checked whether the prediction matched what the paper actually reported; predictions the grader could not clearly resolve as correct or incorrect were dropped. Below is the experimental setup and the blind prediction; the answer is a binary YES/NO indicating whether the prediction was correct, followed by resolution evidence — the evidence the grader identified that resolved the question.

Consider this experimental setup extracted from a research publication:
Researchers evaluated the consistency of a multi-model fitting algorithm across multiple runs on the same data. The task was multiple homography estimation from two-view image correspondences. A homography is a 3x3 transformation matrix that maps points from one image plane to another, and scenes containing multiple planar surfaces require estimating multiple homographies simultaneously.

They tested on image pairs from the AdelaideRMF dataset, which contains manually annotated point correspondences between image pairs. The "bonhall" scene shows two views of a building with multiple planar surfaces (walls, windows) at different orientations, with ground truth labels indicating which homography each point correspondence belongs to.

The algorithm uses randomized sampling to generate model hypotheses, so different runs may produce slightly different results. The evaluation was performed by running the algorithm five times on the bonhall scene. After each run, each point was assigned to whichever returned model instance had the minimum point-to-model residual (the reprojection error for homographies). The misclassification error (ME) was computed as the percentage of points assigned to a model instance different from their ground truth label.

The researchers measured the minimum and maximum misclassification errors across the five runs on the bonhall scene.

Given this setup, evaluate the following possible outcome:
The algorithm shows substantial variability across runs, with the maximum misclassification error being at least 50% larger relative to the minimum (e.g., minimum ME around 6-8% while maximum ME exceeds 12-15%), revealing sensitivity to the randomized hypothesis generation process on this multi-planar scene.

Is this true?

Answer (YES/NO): NO